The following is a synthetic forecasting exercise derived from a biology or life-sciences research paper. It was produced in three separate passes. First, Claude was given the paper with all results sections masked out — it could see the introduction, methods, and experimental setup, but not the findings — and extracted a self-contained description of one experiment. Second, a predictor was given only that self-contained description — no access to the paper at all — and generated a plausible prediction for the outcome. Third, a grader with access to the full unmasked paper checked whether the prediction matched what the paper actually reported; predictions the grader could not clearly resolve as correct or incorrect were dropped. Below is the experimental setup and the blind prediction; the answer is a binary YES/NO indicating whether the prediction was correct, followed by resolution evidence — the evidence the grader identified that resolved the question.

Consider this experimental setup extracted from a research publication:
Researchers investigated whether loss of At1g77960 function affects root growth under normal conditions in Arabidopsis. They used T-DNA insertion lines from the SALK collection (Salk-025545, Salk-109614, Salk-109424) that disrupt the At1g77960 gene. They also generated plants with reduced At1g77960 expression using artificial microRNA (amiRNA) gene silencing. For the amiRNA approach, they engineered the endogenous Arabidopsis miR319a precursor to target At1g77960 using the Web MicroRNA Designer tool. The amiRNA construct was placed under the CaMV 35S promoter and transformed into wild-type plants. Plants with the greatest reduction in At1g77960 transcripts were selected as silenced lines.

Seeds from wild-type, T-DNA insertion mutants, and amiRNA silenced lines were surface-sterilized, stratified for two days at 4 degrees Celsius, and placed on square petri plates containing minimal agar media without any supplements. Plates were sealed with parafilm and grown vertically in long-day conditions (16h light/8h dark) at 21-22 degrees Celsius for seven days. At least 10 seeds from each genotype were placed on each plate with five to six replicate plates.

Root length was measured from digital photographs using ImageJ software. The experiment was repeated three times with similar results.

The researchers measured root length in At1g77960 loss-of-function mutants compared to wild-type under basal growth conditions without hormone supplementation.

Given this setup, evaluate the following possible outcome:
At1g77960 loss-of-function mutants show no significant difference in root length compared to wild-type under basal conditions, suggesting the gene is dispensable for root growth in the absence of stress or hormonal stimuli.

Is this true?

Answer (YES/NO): NO